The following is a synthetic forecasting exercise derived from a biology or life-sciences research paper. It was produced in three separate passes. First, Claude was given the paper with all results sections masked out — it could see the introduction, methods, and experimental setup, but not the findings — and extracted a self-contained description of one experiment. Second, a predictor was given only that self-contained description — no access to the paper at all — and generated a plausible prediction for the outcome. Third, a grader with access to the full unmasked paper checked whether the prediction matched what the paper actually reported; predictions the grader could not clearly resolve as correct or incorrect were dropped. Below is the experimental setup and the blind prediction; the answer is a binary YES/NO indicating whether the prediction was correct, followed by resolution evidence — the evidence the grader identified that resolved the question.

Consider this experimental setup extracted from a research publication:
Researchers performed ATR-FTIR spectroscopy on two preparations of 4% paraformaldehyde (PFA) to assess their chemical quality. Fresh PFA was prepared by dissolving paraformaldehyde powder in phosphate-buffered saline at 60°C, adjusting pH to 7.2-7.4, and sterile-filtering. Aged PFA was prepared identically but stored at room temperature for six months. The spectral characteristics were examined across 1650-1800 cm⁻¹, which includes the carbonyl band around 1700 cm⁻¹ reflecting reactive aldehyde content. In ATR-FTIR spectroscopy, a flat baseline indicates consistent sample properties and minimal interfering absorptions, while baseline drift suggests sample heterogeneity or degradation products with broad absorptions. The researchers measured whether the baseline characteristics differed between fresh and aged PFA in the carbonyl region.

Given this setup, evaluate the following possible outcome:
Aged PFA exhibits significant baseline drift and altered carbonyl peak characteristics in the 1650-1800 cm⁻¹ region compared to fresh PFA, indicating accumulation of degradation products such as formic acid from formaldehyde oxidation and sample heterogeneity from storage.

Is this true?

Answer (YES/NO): YES